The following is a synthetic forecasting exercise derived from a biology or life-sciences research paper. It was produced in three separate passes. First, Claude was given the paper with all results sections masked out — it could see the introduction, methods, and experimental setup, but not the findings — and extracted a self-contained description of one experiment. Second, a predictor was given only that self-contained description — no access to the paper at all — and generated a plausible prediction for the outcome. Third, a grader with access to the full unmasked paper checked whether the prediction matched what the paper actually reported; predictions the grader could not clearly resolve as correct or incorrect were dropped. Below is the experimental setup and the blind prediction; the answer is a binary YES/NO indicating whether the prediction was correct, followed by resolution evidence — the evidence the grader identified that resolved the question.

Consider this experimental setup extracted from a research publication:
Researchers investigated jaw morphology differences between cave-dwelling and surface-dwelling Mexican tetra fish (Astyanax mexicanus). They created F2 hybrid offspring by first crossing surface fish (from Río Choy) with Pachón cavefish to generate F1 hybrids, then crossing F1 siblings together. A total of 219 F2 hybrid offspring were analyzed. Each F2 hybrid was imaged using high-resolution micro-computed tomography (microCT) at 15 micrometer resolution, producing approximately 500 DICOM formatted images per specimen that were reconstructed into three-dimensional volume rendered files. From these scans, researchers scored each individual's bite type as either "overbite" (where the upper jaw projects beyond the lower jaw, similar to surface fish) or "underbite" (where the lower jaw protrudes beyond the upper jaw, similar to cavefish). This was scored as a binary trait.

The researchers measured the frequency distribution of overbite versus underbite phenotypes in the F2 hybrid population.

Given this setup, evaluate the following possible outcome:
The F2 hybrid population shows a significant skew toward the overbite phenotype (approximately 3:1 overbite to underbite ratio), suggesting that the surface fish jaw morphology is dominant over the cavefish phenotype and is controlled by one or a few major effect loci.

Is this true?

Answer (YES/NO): YES